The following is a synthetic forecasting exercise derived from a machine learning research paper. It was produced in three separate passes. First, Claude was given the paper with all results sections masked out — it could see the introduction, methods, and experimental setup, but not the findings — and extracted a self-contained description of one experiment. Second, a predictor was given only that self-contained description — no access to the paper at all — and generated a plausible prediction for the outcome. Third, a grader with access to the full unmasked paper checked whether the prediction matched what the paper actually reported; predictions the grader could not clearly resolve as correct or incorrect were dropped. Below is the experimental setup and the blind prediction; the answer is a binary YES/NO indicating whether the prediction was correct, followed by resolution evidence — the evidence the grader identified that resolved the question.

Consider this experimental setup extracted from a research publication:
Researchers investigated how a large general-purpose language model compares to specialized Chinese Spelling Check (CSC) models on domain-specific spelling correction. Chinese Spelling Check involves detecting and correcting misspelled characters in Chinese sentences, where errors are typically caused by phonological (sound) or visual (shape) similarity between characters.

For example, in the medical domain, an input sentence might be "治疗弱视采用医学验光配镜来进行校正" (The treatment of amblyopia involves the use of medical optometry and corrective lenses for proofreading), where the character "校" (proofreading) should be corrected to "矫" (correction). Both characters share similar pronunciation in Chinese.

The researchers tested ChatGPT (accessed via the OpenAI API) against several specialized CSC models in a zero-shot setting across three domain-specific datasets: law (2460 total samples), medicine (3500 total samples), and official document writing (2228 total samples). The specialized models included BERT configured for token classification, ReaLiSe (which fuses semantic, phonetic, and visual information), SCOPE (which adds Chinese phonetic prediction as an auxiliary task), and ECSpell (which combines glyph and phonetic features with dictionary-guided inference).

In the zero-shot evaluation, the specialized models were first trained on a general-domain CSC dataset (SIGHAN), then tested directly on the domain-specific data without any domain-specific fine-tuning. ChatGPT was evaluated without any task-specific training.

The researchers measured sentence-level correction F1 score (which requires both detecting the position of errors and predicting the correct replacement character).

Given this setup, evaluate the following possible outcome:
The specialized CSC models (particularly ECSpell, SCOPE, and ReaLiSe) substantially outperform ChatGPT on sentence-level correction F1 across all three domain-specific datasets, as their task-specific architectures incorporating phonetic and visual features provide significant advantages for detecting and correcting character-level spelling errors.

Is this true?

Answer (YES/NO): YES